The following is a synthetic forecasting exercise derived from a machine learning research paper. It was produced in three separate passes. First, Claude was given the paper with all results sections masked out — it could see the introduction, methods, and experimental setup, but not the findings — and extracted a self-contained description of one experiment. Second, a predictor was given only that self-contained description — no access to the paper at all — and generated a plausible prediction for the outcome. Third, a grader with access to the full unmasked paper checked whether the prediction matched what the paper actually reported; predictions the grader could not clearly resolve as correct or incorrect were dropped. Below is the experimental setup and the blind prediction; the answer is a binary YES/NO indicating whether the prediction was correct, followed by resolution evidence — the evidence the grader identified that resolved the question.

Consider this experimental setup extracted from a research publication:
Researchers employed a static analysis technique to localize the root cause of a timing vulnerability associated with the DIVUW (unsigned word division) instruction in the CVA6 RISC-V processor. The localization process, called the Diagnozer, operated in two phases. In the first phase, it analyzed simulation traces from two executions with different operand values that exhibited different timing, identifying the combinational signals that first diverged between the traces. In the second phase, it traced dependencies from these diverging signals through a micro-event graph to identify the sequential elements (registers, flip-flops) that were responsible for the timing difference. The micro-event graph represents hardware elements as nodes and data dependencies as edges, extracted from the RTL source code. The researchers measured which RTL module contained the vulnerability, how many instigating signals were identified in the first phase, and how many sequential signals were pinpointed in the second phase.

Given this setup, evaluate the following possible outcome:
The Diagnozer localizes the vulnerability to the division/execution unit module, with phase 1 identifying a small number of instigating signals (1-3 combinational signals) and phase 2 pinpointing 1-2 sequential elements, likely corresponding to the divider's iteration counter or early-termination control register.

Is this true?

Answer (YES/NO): NO